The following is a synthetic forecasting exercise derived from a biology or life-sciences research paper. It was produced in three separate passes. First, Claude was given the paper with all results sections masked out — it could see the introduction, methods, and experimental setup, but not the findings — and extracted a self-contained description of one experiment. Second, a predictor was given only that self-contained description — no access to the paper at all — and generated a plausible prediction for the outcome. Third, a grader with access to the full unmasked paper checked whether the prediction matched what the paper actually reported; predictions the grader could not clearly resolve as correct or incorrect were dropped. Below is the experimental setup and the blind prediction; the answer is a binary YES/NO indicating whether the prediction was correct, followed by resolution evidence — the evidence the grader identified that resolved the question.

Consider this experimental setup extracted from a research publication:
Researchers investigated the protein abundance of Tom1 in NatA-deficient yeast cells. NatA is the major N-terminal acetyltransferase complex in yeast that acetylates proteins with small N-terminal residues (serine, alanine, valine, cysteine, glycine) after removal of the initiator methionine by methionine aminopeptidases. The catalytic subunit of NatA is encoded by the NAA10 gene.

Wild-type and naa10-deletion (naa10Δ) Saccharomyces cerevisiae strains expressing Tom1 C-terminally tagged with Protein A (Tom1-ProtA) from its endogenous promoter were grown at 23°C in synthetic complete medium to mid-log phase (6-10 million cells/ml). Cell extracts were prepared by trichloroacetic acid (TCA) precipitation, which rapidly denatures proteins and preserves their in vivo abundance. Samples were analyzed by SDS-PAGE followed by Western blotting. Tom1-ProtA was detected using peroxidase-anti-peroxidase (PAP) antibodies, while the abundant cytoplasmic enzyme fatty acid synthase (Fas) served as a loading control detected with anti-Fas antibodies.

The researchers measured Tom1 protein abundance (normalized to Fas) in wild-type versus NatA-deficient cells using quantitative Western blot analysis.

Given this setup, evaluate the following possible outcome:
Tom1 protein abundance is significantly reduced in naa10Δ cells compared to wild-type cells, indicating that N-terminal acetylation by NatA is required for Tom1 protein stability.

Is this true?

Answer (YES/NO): NO